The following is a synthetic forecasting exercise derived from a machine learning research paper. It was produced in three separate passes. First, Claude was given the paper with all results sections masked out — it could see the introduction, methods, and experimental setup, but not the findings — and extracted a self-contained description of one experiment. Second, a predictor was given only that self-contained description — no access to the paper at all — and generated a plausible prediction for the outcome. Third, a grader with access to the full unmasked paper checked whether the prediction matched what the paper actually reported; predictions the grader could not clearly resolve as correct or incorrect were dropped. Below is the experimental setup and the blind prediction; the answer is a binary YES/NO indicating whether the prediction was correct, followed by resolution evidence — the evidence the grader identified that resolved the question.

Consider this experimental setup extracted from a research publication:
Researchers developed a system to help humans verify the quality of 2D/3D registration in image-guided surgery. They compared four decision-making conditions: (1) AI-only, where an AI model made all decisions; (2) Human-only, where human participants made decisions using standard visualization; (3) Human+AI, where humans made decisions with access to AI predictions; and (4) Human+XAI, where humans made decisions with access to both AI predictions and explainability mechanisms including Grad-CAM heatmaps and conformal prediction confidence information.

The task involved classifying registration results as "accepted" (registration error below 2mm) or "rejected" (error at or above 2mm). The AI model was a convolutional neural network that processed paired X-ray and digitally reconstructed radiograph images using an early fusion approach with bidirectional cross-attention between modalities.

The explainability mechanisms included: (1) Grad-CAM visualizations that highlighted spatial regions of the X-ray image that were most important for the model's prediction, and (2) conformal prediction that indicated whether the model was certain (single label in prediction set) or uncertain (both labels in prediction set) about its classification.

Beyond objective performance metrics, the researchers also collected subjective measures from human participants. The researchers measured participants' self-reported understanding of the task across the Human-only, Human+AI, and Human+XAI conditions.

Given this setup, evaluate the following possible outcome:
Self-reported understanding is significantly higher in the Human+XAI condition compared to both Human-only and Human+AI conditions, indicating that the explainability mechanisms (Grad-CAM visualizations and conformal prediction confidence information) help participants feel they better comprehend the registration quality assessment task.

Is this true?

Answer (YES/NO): NO